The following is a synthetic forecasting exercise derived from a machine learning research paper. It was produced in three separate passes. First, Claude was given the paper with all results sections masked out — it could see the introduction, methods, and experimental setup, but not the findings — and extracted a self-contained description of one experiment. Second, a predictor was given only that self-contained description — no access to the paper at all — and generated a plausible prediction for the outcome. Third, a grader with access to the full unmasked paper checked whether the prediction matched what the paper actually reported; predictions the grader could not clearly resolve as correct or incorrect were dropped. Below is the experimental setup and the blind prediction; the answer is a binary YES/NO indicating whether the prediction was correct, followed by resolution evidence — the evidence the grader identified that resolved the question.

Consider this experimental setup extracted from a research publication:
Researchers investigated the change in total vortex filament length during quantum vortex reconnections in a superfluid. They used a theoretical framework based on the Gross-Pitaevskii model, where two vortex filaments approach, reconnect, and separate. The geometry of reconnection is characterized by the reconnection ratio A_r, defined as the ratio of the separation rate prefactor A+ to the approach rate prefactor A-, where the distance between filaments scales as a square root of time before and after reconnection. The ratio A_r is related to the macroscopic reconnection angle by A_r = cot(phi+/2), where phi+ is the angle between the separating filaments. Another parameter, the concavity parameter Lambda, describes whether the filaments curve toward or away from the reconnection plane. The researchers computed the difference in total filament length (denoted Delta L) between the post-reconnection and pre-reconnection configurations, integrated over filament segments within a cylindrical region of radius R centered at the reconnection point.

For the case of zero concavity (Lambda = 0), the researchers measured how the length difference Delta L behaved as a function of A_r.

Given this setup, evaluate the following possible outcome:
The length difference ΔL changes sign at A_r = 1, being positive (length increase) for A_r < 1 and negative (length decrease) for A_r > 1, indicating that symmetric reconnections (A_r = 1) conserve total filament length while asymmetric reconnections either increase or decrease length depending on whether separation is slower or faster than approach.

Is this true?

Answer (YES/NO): YES